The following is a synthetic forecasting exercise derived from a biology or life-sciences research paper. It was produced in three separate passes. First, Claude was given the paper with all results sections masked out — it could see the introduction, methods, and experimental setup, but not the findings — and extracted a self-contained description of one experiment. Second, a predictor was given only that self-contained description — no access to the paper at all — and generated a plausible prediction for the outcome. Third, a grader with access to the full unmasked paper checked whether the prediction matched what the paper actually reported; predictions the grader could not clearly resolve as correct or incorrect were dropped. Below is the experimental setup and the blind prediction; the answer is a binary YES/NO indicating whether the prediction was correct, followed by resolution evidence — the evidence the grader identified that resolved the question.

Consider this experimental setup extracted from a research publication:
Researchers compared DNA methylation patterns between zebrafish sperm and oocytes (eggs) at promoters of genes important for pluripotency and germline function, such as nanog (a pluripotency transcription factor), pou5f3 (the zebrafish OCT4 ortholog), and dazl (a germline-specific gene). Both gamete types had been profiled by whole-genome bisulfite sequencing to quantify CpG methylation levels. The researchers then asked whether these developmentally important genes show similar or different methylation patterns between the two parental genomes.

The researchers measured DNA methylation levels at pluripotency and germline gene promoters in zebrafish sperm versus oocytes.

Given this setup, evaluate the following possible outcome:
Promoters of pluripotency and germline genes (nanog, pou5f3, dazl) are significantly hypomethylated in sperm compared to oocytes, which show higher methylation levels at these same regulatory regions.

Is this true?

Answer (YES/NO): YES